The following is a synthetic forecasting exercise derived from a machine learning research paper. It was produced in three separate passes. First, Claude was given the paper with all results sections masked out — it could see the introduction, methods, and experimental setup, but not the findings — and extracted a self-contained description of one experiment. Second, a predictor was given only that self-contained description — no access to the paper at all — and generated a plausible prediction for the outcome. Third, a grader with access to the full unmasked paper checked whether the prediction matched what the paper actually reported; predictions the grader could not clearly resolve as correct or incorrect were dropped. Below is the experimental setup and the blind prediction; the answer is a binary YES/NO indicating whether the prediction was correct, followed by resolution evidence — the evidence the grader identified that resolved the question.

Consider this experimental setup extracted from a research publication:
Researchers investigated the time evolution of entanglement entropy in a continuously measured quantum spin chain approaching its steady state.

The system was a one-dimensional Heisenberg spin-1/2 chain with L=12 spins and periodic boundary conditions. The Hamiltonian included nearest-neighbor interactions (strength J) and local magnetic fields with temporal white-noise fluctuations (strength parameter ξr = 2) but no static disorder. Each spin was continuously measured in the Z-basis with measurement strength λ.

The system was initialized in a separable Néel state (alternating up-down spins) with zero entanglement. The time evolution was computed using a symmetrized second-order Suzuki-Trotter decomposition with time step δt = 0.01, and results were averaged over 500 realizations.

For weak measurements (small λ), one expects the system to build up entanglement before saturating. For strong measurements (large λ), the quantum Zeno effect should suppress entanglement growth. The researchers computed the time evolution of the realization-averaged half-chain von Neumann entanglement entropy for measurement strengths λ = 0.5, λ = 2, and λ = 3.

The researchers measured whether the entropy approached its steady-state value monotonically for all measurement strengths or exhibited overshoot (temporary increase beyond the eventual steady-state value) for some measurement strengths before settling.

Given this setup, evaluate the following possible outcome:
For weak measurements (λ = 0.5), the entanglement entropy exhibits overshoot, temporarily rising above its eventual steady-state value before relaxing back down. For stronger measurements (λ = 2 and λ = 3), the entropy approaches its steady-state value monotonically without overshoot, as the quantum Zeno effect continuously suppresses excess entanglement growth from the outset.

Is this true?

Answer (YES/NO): NO